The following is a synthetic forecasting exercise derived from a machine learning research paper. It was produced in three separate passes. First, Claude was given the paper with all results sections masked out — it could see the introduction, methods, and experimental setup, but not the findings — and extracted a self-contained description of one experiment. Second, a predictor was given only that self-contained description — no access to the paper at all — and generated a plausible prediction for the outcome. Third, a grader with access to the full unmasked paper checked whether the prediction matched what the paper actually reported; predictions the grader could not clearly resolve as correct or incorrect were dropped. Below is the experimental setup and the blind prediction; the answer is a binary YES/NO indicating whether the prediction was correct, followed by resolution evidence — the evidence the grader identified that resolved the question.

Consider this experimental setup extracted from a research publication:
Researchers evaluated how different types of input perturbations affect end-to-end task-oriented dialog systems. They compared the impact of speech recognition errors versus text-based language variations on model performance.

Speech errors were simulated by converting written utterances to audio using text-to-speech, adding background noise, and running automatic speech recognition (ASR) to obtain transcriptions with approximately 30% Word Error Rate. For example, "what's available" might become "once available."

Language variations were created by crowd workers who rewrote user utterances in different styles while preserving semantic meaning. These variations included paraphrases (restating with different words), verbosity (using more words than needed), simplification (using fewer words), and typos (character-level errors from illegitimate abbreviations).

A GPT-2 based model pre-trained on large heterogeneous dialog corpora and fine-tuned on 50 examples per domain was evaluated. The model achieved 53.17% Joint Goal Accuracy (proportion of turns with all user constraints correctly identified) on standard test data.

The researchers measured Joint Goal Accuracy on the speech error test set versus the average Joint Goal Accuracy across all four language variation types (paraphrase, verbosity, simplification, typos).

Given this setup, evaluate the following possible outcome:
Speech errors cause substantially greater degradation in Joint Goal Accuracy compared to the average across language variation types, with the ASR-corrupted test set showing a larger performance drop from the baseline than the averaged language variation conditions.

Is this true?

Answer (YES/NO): NO